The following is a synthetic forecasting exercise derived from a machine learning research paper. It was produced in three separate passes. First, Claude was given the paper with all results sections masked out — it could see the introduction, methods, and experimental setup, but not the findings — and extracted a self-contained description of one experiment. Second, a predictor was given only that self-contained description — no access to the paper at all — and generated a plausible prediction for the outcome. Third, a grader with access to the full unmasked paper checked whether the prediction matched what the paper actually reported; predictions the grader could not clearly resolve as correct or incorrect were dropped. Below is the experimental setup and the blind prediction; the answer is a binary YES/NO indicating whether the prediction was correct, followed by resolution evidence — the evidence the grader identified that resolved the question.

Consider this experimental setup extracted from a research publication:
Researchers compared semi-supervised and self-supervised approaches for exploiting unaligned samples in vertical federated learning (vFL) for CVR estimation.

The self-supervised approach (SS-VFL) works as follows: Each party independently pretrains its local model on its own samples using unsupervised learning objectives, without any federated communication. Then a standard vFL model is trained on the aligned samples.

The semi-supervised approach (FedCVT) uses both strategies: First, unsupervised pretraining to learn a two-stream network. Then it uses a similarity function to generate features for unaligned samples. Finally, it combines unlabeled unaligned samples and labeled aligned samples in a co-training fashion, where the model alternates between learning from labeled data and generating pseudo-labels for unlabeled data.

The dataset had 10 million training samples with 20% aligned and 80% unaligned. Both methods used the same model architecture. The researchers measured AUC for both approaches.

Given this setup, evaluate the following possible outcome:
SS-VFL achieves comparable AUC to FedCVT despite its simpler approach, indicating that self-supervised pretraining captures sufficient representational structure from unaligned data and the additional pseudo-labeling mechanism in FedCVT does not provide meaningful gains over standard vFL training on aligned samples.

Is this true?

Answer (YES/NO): NO